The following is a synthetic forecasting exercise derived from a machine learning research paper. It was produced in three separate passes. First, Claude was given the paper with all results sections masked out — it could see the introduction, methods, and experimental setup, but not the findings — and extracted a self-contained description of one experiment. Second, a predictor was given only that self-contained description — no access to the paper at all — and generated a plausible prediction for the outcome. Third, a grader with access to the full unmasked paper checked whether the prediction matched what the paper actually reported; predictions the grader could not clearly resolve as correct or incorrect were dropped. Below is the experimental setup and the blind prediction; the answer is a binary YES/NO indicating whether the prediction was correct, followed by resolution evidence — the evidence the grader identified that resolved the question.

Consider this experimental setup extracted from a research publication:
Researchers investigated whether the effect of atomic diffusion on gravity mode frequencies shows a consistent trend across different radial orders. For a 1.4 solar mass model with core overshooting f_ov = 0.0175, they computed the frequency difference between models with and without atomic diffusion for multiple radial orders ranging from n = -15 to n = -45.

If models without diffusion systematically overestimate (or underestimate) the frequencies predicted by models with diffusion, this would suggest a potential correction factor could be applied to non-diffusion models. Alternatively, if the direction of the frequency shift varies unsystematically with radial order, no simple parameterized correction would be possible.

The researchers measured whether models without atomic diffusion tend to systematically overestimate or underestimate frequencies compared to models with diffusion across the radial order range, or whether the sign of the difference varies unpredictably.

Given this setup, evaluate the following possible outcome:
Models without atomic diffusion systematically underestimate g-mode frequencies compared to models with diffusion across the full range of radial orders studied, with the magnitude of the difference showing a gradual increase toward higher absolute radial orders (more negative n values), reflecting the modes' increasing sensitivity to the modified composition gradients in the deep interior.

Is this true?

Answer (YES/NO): NO